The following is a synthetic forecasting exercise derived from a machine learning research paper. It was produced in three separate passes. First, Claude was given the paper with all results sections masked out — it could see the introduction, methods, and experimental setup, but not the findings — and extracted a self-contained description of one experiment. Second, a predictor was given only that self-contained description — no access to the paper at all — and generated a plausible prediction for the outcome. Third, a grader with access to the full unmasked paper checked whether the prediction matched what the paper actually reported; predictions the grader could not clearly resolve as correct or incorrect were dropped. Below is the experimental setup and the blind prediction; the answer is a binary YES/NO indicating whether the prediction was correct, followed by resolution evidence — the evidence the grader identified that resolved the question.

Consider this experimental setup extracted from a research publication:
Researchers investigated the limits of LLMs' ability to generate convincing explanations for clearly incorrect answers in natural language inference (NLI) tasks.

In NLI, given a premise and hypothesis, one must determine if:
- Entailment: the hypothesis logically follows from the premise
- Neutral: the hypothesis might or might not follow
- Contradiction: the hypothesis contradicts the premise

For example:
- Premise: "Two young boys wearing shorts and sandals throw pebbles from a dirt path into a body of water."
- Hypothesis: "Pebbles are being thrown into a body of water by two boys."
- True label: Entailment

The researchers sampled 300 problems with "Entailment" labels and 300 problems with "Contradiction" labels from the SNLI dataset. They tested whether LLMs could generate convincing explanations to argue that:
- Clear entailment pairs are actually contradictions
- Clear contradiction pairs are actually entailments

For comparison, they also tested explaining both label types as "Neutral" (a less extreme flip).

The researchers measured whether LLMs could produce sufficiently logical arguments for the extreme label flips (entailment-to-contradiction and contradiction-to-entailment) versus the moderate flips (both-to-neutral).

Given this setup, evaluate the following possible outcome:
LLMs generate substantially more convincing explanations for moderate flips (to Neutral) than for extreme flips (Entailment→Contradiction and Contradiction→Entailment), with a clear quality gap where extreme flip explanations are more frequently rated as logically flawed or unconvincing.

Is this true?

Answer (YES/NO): YES